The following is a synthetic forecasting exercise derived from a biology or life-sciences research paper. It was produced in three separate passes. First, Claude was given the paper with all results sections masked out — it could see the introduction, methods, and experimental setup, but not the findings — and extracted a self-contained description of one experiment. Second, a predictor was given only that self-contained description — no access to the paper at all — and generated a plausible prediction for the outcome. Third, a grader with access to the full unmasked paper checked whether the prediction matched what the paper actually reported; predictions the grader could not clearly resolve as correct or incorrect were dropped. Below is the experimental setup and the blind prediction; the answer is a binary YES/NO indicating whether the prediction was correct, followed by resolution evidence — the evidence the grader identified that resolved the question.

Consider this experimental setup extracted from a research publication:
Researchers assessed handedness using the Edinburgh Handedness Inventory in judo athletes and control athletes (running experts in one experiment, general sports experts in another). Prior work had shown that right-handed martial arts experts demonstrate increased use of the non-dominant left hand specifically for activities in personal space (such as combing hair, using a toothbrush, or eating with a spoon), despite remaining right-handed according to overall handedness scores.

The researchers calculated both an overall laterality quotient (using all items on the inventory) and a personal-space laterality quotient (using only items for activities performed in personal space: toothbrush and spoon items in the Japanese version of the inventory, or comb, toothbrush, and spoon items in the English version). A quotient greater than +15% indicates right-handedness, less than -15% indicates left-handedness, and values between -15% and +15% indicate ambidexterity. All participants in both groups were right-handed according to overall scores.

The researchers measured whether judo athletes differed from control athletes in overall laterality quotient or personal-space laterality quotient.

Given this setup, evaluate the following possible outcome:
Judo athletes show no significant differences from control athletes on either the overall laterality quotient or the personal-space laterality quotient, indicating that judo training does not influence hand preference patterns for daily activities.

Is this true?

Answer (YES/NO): NO